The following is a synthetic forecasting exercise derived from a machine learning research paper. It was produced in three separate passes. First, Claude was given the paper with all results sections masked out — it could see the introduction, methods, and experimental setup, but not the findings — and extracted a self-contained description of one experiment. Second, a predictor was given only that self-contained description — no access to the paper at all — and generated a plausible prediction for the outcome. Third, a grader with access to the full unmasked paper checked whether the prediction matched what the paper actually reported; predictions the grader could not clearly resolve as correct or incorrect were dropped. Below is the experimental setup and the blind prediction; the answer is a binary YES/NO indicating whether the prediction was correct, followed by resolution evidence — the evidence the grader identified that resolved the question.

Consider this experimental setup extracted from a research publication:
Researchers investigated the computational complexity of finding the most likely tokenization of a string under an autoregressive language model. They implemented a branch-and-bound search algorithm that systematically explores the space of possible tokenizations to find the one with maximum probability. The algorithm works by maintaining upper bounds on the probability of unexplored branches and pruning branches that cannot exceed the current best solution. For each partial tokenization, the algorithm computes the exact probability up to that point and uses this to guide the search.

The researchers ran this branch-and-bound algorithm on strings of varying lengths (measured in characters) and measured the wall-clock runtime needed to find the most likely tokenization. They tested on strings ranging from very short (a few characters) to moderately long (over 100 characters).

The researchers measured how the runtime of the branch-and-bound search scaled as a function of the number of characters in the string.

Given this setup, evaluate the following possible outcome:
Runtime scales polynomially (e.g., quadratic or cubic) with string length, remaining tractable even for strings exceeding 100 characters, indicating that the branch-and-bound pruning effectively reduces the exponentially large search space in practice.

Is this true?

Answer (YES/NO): NO